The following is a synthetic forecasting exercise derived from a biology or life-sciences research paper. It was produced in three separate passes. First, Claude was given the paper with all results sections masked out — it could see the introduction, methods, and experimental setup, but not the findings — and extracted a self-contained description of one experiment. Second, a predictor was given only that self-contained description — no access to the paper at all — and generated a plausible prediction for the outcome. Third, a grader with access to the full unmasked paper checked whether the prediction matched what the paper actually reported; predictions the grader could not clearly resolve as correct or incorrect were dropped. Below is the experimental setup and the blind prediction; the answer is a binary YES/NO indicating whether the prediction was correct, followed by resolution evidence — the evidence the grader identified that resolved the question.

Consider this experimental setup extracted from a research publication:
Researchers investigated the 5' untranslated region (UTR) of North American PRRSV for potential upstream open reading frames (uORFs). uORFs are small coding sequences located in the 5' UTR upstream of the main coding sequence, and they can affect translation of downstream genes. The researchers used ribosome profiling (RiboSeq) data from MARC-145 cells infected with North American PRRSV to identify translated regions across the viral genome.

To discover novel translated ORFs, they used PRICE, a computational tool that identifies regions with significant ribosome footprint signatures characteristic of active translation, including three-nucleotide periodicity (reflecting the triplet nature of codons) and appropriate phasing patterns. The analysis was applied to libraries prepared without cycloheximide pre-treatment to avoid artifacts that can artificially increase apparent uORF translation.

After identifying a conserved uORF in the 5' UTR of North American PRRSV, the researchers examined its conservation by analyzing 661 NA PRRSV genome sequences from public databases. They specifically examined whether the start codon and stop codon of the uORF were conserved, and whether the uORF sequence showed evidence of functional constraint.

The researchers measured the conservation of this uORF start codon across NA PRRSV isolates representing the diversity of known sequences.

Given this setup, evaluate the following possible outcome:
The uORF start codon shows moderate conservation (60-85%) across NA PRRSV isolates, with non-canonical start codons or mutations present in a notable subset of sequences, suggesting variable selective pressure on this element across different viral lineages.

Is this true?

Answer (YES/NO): NO